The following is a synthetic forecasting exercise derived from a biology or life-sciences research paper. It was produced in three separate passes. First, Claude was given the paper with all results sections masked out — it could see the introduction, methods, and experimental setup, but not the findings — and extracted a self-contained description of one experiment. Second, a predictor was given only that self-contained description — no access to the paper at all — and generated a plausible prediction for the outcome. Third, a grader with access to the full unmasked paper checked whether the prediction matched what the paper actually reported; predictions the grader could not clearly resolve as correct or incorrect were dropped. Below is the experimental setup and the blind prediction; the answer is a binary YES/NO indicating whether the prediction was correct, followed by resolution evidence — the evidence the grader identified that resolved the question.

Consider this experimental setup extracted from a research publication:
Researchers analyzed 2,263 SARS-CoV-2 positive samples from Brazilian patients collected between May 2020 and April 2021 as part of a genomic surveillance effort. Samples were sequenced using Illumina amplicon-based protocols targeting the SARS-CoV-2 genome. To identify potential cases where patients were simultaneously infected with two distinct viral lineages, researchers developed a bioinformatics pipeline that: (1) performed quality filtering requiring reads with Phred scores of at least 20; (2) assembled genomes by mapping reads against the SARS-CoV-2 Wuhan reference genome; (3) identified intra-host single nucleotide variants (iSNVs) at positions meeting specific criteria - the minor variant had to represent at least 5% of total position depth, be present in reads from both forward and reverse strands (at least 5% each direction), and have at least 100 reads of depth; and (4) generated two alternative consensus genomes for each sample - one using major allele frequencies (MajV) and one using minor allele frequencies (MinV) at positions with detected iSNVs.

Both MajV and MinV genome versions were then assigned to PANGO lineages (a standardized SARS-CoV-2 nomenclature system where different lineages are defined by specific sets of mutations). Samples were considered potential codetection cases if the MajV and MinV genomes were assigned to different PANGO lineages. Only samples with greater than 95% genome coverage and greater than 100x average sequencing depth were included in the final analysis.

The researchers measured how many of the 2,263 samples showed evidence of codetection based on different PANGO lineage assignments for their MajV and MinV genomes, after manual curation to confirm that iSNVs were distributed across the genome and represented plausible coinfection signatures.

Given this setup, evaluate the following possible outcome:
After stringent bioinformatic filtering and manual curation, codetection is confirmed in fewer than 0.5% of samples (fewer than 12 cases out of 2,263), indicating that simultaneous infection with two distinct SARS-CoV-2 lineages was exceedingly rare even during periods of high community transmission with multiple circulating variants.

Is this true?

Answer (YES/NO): NO